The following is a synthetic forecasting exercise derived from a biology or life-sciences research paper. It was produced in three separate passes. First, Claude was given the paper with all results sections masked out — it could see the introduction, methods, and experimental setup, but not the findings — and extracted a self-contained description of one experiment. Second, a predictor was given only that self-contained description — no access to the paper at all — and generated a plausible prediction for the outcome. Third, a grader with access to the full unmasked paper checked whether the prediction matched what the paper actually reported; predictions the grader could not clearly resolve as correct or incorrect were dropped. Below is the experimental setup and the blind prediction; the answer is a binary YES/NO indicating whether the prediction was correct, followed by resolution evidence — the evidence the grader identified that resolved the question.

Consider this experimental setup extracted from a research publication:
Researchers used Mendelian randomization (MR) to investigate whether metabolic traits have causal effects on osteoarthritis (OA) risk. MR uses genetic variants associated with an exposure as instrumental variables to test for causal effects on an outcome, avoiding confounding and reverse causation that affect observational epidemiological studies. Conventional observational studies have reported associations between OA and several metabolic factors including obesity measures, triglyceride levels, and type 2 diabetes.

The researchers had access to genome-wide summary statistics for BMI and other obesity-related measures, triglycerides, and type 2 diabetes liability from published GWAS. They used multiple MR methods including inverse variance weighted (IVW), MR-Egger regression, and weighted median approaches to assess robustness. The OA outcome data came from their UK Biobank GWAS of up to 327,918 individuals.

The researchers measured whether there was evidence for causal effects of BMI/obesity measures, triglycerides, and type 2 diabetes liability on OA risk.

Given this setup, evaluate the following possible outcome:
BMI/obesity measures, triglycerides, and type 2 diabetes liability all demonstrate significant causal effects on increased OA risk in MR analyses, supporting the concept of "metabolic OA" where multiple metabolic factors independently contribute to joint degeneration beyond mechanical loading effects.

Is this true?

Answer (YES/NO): NO